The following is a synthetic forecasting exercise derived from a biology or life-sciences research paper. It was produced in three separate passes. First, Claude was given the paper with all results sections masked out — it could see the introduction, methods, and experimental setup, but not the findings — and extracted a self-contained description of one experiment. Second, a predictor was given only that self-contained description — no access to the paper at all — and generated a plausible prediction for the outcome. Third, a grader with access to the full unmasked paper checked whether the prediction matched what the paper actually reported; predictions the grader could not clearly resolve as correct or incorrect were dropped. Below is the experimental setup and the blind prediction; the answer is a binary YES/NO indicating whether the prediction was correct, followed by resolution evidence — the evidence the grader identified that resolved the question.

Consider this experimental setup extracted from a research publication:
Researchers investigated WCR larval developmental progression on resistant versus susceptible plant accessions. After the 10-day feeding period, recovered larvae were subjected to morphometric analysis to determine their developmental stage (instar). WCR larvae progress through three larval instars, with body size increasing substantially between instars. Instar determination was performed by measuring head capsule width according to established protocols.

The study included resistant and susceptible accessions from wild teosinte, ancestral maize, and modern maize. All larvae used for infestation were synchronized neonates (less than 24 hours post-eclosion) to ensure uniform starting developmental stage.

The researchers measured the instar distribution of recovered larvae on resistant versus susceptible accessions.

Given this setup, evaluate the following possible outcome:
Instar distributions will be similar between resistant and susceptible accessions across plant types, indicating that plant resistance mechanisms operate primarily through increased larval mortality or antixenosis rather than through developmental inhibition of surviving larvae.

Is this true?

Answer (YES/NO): NO